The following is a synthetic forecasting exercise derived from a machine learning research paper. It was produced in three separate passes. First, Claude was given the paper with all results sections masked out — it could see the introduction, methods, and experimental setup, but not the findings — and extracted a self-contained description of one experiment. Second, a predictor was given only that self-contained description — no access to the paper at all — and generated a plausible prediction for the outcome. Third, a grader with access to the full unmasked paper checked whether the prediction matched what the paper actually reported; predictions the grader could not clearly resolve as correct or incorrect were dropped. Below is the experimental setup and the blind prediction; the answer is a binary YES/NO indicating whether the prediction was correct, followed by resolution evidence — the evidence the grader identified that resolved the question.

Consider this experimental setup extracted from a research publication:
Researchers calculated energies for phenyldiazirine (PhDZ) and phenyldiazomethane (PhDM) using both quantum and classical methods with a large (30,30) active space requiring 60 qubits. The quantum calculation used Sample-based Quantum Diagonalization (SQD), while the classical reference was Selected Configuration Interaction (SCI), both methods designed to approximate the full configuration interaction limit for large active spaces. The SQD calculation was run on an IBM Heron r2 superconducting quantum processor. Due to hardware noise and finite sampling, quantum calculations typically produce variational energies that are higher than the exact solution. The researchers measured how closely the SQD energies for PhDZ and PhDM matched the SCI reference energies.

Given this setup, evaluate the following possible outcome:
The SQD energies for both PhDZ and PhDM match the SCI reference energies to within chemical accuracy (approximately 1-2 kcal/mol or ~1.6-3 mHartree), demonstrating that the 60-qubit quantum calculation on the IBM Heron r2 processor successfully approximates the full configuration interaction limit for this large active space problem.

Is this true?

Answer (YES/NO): NO